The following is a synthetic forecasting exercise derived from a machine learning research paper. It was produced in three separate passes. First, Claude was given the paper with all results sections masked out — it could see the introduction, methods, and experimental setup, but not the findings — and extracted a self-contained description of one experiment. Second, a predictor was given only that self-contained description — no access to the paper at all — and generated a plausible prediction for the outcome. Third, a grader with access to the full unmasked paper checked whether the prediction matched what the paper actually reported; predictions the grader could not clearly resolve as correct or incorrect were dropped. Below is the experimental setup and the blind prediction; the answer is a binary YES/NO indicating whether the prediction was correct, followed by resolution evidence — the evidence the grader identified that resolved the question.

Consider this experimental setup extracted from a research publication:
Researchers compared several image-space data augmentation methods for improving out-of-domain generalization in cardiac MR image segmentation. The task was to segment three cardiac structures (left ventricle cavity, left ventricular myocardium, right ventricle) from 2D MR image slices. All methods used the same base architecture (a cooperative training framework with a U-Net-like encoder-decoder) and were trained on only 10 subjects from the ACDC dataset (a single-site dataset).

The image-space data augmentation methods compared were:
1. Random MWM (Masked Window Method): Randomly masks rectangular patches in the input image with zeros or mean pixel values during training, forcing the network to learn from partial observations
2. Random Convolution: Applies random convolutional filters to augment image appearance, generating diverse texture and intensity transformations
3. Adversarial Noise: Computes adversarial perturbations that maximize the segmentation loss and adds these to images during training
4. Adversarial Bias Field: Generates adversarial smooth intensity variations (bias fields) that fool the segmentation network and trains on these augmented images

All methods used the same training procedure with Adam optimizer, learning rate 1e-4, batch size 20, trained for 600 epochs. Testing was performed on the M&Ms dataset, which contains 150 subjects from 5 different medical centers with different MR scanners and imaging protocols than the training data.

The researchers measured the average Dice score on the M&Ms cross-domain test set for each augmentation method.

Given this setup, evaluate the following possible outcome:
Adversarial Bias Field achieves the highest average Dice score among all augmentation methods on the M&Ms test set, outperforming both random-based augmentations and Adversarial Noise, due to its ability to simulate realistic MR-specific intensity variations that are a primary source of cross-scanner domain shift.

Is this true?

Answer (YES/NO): YES